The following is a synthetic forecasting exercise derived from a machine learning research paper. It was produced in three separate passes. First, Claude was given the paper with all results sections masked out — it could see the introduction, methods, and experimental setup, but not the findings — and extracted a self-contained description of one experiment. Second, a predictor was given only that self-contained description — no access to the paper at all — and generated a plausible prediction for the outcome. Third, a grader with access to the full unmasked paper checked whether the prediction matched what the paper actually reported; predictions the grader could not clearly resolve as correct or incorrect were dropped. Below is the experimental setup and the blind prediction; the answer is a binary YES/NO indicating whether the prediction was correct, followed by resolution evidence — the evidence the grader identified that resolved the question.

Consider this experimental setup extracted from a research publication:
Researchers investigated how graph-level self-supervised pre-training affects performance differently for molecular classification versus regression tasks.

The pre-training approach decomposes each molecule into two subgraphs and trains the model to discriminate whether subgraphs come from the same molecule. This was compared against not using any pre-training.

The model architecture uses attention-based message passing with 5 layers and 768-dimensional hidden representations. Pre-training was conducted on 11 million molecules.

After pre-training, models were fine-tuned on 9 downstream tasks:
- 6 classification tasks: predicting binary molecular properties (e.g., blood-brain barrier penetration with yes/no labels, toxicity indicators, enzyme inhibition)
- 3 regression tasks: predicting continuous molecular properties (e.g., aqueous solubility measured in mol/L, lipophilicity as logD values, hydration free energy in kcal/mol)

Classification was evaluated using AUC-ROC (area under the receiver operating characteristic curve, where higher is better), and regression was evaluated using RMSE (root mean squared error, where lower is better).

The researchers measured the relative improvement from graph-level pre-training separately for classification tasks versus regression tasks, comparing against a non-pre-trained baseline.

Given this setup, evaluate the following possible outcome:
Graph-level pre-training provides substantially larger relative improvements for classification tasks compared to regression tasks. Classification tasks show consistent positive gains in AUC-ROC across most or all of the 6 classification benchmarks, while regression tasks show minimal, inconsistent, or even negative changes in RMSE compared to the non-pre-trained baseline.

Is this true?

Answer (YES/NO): NO